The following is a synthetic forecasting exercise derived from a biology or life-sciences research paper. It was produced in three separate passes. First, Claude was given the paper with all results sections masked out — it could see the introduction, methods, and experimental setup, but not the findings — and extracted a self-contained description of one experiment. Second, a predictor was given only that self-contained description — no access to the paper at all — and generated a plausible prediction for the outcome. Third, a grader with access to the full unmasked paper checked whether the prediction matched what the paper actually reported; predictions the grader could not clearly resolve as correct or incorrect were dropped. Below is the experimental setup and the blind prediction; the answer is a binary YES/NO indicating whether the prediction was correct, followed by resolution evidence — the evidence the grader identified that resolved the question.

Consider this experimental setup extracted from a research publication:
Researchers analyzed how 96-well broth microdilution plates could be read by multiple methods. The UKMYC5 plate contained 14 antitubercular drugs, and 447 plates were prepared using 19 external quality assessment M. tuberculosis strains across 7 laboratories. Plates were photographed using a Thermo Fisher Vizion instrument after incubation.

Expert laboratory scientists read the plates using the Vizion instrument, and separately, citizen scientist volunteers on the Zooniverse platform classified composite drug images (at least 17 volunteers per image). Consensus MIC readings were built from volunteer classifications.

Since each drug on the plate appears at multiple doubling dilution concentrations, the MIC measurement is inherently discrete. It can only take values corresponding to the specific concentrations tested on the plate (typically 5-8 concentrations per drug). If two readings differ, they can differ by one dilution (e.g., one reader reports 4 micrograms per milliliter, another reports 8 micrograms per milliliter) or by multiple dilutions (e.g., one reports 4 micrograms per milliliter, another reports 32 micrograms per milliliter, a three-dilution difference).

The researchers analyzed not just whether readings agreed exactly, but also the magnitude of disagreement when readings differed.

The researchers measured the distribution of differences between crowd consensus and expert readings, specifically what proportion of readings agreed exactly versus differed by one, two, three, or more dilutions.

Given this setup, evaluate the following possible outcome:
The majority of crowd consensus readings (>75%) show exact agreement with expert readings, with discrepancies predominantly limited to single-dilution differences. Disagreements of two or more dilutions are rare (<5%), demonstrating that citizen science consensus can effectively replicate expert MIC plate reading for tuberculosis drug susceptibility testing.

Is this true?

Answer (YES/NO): NO